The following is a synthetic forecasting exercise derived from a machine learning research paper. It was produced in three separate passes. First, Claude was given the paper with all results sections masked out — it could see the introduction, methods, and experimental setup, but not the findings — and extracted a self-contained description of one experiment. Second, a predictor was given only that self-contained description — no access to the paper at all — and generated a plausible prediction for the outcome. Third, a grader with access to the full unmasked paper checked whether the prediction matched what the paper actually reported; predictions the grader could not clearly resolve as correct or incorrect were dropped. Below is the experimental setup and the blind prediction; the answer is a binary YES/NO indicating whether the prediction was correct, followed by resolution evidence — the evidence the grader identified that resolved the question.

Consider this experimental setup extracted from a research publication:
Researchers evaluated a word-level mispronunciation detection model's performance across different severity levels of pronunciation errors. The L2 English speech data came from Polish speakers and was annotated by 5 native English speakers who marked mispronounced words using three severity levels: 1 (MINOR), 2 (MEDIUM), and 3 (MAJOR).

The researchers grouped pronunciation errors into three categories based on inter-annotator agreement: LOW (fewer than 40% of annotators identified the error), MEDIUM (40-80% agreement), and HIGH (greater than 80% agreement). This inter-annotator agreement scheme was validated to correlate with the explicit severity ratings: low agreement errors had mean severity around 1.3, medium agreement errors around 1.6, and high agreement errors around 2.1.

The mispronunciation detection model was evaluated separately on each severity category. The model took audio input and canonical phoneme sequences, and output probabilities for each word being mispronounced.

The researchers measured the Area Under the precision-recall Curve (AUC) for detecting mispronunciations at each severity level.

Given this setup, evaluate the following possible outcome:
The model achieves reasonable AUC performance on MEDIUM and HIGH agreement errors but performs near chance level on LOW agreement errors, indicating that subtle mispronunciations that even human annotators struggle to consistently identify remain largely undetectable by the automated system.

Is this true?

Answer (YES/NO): YES